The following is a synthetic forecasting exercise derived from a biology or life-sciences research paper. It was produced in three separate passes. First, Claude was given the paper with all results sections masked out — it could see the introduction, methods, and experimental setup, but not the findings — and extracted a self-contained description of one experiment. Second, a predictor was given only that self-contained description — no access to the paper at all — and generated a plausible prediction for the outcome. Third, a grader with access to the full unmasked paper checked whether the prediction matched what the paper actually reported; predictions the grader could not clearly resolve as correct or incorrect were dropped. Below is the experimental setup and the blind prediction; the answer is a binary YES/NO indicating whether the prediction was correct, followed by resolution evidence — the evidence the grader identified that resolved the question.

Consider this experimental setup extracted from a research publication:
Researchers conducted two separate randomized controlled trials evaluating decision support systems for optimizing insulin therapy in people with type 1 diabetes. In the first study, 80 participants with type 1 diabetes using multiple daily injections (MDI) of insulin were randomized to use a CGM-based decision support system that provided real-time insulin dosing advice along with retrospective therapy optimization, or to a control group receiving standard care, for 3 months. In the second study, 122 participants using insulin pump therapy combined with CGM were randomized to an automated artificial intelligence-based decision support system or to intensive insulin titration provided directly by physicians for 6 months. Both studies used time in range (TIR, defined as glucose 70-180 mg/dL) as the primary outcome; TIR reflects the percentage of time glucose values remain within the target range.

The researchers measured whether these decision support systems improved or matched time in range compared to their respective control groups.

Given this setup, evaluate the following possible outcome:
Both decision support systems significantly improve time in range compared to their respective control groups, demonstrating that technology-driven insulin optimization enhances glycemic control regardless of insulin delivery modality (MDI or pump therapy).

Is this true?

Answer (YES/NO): NO